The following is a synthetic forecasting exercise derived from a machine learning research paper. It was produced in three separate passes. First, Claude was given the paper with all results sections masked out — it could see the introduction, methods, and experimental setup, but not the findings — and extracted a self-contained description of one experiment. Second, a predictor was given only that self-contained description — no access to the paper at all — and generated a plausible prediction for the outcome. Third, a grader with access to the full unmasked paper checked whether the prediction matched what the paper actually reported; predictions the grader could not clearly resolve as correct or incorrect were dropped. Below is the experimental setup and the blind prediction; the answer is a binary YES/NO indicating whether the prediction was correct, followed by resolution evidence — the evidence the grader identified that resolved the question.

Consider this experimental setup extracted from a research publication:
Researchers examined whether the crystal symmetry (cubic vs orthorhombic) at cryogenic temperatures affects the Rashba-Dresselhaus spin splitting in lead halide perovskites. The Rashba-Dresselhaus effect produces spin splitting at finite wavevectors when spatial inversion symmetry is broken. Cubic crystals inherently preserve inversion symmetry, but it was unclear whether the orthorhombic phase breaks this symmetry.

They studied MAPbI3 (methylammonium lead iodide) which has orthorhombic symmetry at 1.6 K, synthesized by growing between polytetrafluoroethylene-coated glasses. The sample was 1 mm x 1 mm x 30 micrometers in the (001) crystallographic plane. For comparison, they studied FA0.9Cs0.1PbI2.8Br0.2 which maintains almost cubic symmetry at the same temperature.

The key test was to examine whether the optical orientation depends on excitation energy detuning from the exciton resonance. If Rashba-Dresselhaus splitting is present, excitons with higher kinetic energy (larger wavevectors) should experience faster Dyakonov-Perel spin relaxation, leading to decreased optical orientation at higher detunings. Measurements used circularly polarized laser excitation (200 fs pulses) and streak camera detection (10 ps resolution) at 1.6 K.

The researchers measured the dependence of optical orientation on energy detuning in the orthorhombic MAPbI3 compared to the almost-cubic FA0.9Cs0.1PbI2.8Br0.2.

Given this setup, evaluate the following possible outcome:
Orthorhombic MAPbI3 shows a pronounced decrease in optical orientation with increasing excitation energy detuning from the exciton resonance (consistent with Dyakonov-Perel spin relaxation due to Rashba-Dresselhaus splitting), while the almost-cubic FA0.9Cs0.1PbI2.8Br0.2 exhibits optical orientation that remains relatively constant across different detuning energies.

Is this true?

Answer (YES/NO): NO